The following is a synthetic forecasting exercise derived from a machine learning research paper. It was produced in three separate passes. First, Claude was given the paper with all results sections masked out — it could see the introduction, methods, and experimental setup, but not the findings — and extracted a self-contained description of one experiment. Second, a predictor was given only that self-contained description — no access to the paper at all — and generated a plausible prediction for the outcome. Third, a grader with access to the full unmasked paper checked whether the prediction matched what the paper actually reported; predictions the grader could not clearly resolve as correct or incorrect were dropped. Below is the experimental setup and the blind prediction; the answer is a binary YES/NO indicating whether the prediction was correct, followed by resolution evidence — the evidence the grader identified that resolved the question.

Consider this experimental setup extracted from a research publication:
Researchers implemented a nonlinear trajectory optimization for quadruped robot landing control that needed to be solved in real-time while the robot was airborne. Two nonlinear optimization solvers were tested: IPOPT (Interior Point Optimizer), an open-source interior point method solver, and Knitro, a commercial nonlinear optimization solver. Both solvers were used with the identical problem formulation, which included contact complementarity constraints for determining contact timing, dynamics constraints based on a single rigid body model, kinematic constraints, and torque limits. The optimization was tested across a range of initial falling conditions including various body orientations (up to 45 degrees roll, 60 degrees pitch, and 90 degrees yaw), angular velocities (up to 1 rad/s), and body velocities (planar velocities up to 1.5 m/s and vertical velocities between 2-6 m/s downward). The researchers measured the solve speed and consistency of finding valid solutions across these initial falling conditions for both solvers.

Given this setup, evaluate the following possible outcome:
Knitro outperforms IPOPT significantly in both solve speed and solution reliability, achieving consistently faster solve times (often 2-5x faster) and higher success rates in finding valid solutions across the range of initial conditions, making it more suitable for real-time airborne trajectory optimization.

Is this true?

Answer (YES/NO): NO